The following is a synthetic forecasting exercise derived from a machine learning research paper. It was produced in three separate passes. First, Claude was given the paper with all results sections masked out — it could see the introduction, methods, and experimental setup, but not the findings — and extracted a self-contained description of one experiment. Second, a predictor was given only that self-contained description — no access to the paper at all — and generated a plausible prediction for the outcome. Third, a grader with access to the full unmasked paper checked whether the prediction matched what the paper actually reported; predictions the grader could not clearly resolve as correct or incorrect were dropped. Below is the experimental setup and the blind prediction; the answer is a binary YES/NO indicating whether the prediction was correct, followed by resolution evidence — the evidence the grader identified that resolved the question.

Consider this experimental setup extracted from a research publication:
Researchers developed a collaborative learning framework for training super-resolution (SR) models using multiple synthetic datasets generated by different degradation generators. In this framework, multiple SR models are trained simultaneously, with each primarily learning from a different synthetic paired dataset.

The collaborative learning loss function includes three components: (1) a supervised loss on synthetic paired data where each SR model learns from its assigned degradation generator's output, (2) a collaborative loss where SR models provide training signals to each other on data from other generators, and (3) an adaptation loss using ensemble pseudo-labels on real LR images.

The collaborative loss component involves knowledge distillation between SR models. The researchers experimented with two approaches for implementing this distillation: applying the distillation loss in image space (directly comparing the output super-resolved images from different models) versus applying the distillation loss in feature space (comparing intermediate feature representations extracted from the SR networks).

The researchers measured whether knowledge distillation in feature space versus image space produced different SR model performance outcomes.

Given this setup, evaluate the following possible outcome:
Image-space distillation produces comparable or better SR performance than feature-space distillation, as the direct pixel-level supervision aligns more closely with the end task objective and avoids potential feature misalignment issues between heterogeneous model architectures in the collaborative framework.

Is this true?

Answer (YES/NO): YES